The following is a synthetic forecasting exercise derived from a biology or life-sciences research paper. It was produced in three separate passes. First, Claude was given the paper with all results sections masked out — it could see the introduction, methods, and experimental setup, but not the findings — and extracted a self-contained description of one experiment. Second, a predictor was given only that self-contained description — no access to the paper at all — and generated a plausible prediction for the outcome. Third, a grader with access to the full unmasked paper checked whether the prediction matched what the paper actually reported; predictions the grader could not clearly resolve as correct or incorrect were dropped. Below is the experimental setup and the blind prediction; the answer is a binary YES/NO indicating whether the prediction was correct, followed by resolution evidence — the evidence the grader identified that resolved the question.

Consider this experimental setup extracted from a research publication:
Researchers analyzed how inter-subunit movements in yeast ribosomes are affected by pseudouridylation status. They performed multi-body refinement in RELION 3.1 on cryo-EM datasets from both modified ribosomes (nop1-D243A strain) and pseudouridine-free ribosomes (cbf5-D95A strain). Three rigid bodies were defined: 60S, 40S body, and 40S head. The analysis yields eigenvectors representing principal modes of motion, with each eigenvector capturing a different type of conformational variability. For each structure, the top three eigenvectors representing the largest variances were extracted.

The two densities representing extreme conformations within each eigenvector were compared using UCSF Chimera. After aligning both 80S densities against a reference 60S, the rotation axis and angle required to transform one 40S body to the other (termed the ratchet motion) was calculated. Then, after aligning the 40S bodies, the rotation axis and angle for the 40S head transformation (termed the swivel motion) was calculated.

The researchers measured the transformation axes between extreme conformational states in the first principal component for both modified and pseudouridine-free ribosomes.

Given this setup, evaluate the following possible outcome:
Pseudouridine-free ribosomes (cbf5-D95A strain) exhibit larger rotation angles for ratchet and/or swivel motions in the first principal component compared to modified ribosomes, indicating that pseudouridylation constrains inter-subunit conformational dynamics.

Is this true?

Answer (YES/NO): NO